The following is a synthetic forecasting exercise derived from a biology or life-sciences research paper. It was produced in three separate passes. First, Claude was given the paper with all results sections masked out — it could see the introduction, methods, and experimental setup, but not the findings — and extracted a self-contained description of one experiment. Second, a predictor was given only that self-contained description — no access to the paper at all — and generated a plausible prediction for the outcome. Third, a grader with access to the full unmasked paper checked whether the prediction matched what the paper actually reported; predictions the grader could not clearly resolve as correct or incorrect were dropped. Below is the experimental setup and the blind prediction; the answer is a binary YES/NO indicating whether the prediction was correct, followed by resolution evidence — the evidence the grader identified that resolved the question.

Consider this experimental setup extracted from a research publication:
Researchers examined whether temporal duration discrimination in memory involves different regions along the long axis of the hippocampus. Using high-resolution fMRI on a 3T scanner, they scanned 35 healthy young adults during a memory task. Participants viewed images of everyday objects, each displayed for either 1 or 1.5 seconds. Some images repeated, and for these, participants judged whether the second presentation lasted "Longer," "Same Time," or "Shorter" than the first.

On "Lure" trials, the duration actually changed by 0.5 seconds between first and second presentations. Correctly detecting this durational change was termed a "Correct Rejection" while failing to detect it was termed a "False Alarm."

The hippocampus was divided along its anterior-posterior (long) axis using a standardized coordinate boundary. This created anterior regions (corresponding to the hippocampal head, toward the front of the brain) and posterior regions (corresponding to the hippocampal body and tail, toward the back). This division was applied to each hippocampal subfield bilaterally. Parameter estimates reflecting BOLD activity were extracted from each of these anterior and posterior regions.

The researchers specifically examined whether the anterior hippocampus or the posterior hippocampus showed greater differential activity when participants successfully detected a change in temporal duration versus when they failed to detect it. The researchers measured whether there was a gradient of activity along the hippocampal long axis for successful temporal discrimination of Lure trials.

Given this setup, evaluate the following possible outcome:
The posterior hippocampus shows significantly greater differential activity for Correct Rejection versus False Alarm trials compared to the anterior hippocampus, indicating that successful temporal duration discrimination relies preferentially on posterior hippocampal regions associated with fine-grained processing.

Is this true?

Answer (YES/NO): NO